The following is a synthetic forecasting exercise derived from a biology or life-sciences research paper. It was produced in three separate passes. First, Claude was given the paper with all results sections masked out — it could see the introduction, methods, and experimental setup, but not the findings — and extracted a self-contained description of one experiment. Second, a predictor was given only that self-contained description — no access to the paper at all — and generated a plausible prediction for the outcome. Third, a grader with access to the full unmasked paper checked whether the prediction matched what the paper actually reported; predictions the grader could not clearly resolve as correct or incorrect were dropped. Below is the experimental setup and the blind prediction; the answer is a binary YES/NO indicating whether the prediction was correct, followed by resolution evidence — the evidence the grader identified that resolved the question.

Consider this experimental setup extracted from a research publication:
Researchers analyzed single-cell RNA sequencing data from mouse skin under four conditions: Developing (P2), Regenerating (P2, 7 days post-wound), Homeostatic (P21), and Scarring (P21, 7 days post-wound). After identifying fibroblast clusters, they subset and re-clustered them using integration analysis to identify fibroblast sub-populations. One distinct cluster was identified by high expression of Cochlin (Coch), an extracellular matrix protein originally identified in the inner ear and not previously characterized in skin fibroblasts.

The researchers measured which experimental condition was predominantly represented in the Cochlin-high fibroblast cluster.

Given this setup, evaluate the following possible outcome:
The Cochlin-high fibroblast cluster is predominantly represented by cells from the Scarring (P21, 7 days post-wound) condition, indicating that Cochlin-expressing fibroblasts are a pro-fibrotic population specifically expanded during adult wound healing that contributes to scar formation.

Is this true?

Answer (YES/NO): NO